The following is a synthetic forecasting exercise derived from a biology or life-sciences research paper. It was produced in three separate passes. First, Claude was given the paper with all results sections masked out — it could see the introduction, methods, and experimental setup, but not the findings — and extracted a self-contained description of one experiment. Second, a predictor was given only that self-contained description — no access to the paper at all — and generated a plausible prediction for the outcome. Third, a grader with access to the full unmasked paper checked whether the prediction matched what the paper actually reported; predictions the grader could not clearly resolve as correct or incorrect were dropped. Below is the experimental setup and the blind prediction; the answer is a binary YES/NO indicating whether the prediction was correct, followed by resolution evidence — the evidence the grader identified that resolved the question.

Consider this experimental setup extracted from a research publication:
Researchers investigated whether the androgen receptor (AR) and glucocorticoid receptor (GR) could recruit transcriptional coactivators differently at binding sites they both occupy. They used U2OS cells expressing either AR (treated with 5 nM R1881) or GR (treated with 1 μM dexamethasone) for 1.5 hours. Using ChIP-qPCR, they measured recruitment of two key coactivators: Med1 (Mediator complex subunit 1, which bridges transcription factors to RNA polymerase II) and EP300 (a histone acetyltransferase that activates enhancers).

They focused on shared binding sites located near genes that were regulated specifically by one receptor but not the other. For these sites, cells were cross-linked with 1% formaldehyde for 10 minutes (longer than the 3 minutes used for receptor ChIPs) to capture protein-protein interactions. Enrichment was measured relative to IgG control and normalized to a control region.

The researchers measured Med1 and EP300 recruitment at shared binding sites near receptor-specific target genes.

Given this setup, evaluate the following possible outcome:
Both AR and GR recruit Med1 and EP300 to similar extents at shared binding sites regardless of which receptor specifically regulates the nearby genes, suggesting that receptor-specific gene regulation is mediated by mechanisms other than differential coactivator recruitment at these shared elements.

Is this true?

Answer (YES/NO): NO